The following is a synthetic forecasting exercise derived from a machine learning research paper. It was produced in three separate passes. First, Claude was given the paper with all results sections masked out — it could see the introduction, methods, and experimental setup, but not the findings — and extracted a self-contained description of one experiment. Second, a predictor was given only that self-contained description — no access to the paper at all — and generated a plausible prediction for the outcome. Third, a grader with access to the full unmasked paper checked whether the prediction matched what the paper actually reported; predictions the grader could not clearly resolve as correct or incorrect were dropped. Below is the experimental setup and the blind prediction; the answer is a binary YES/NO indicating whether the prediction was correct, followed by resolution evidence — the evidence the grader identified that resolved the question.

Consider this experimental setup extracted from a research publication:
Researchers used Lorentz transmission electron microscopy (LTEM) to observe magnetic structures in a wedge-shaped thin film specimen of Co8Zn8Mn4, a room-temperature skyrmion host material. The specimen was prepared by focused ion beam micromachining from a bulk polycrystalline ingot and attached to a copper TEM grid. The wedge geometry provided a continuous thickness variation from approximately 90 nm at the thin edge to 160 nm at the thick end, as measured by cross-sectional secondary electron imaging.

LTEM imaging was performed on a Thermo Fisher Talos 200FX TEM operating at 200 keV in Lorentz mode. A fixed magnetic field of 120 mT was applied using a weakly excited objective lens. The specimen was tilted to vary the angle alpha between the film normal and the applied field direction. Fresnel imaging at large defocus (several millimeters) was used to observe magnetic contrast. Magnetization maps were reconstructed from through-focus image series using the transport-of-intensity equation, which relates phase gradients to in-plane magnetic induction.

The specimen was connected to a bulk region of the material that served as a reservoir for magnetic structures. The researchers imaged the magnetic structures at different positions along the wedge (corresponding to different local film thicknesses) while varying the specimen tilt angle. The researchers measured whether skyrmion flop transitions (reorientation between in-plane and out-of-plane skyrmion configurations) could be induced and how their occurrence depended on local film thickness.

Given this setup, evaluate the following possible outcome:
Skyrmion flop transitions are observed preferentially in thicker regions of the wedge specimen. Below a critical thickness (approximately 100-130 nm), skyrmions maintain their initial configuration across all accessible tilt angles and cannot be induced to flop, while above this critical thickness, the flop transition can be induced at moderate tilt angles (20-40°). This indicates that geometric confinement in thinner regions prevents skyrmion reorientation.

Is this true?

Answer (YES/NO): NO